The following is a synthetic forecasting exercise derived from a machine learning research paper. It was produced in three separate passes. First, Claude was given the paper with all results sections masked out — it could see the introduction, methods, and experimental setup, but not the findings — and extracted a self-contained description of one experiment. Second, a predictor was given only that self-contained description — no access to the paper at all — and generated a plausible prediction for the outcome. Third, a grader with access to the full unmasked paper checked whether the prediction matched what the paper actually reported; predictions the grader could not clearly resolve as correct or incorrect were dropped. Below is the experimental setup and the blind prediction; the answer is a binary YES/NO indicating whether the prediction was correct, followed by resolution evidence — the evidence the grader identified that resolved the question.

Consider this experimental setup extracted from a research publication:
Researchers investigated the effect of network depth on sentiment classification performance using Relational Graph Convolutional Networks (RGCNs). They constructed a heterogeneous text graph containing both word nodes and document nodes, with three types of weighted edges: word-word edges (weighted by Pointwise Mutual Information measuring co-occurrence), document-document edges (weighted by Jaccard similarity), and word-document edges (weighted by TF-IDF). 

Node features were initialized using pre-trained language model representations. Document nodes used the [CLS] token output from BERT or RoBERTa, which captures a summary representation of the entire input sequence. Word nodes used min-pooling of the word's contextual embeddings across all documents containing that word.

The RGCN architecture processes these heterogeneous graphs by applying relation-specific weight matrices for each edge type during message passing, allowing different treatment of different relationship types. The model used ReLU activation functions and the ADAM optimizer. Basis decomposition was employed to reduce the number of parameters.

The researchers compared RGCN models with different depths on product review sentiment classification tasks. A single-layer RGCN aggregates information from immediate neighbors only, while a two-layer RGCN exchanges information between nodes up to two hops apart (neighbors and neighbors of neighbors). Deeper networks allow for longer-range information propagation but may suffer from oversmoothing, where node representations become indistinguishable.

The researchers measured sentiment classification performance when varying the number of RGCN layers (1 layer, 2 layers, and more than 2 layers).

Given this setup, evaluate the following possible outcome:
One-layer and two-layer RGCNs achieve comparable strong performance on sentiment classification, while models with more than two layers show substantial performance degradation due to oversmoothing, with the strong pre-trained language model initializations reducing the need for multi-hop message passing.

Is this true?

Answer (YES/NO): NO